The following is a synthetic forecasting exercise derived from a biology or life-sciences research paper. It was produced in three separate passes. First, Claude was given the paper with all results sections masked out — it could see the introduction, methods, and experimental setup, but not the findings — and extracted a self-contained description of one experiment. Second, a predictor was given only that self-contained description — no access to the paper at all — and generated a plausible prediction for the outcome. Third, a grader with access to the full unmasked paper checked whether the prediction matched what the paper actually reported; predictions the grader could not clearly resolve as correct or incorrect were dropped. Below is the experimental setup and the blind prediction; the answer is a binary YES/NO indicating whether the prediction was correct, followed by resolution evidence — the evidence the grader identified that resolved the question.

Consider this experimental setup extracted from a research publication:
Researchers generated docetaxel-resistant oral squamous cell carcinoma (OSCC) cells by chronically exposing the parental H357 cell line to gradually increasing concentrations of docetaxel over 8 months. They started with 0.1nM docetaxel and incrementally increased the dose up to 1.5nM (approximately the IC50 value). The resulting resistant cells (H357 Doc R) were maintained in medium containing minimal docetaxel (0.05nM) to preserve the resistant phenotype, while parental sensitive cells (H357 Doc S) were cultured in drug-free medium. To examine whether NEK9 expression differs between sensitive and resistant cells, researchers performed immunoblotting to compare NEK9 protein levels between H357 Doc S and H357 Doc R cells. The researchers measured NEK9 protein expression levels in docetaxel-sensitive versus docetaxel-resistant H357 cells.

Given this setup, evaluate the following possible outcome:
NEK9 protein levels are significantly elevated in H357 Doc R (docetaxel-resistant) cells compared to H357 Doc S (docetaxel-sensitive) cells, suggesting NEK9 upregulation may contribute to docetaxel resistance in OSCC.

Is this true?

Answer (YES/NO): YES